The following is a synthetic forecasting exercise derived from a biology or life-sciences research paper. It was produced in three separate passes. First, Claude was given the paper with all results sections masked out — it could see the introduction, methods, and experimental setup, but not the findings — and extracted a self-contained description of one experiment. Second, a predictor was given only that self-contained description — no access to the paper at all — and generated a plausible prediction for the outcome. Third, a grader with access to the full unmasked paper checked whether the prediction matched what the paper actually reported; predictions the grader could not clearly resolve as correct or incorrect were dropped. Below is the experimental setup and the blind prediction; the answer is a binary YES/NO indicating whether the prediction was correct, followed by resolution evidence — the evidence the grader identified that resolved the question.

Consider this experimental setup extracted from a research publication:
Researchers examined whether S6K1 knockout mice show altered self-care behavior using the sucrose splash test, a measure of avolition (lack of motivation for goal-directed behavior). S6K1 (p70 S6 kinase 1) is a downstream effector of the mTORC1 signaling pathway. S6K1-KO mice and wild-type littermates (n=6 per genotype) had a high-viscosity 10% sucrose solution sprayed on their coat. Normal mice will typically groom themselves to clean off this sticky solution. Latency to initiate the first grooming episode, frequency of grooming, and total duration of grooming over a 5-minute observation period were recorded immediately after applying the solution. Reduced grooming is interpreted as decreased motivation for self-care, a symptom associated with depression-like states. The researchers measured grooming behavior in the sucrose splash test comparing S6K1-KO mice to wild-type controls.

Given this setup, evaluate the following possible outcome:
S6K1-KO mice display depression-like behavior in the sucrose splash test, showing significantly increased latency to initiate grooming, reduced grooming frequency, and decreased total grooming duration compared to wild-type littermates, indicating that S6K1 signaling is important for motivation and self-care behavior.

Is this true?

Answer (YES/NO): NO